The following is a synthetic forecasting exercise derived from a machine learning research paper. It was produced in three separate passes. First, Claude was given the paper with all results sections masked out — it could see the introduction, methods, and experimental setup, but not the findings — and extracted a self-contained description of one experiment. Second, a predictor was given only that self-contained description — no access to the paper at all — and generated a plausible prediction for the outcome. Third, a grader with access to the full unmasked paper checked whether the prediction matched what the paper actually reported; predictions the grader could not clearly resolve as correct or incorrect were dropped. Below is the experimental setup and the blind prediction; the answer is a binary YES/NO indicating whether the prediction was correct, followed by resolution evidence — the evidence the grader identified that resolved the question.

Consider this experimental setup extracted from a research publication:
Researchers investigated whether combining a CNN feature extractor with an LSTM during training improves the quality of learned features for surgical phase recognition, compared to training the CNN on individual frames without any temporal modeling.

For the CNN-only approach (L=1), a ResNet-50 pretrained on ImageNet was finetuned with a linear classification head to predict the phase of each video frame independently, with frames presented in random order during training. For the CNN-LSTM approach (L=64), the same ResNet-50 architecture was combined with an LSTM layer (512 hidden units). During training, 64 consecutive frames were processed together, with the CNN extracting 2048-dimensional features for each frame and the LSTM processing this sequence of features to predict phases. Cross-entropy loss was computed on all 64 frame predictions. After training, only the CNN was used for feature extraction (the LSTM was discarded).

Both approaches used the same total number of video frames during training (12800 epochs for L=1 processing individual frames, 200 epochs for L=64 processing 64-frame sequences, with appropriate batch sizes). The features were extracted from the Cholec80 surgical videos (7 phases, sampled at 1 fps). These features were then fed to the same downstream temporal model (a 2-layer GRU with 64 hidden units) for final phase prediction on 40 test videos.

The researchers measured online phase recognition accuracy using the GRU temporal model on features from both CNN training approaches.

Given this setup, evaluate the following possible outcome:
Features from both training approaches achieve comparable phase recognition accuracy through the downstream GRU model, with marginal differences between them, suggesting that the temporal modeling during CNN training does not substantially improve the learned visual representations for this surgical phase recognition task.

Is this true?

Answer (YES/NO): NO